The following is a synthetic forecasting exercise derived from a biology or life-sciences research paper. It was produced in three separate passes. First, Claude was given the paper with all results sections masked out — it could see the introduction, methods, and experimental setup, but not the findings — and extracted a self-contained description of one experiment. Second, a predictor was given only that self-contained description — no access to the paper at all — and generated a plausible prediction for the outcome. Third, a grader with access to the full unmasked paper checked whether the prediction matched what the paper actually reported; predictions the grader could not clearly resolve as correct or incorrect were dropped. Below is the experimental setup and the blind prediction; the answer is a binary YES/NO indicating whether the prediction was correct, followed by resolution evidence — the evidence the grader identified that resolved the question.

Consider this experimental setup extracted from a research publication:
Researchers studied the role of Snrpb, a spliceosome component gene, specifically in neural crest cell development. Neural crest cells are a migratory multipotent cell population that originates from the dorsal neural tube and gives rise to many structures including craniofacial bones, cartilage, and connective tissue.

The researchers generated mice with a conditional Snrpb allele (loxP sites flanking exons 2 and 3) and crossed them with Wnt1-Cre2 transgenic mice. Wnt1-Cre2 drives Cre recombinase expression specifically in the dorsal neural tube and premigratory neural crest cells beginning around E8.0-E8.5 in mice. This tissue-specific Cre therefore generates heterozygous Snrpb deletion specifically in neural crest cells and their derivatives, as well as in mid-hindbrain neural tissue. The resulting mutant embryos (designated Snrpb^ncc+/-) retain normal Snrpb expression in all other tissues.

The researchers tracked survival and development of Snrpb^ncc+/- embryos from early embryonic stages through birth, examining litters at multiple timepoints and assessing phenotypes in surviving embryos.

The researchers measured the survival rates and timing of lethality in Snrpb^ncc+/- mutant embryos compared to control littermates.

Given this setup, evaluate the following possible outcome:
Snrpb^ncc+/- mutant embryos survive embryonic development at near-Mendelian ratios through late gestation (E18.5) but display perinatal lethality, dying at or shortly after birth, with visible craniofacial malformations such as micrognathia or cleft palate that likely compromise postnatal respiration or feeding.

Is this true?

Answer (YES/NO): NO